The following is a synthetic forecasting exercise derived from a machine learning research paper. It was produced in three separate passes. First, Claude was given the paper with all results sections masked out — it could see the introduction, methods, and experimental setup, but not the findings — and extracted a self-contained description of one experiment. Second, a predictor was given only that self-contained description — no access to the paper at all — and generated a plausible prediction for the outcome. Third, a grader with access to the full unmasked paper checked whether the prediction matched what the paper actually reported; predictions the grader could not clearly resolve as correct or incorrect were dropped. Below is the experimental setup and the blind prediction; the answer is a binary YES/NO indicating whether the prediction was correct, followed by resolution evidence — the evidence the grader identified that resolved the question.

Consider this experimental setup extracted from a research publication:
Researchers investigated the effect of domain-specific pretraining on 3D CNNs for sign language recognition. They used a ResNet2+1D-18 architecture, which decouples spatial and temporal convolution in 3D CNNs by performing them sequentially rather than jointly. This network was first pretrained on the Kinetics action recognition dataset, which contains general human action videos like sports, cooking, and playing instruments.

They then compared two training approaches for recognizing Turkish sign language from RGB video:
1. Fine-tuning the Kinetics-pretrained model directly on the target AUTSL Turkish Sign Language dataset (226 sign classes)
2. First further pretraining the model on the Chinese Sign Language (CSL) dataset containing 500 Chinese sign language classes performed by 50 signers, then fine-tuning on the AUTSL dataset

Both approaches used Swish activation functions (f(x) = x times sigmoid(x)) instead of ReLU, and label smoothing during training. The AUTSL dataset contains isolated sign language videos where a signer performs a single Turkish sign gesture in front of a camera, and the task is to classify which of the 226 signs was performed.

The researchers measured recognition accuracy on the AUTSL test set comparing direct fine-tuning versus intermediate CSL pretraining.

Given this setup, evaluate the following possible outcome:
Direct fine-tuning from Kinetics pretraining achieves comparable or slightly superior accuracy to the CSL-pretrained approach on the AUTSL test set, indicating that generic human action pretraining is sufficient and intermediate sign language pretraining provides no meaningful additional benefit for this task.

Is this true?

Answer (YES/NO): NO